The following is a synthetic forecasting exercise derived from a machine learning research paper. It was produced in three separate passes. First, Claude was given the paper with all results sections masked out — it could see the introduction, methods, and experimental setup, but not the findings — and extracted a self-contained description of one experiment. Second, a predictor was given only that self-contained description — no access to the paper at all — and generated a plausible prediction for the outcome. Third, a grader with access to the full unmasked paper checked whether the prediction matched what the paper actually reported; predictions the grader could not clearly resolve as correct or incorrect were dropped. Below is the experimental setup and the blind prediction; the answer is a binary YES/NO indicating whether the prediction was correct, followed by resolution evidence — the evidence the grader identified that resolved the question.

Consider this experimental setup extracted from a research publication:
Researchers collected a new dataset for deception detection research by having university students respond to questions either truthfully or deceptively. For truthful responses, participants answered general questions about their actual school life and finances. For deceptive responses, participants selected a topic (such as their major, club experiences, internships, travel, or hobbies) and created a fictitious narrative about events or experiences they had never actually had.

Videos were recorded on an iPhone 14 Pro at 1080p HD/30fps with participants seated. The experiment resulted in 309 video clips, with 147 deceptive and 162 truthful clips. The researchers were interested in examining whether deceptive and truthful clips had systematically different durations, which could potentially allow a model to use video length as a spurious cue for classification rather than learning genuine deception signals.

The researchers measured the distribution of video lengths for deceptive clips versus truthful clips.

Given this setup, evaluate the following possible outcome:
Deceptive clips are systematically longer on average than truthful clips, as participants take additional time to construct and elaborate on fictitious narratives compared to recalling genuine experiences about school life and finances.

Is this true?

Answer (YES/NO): NO